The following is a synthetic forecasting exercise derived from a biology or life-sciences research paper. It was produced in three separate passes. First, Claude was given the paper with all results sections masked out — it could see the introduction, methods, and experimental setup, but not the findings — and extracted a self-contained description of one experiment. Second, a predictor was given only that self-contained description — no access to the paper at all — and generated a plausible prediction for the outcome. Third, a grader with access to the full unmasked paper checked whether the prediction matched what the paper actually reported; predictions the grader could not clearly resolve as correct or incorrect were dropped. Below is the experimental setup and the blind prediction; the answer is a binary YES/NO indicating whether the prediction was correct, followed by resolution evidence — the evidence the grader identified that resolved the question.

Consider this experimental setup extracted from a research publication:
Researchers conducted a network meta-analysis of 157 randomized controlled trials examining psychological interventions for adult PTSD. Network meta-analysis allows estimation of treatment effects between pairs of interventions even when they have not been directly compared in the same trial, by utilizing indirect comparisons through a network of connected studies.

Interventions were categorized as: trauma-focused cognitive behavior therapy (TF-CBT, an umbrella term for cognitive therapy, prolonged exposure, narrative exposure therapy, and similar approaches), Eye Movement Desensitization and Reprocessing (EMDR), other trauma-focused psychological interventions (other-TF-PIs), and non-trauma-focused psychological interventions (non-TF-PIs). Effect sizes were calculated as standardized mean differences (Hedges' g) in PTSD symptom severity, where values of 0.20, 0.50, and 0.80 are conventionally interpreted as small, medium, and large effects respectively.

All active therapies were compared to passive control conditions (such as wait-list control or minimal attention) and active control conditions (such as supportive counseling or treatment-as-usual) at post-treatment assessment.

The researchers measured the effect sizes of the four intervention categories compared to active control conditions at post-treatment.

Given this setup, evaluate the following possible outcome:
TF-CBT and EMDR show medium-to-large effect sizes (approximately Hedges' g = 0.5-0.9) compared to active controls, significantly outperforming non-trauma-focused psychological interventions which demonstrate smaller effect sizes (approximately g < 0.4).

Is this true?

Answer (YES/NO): NO